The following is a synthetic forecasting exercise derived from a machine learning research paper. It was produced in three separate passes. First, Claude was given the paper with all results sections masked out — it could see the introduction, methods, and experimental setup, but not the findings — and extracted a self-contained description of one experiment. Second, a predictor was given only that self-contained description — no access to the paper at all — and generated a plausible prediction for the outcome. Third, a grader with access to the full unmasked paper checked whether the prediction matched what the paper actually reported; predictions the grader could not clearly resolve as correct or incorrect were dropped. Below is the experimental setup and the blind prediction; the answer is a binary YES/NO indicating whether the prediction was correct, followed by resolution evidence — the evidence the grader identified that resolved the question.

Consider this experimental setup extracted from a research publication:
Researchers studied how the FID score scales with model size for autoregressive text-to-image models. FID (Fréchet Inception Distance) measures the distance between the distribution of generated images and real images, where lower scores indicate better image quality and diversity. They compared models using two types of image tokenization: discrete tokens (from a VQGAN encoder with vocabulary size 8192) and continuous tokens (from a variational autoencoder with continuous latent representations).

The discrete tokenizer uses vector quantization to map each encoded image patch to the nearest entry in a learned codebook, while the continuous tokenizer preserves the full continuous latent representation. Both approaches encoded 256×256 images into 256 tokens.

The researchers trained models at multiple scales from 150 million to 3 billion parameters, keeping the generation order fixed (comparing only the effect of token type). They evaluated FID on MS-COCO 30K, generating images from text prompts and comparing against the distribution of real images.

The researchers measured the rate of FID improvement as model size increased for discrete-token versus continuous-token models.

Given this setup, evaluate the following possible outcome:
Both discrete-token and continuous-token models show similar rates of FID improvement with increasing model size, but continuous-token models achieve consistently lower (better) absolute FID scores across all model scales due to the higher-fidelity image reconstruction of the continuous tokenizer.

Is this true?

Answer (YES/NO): NO